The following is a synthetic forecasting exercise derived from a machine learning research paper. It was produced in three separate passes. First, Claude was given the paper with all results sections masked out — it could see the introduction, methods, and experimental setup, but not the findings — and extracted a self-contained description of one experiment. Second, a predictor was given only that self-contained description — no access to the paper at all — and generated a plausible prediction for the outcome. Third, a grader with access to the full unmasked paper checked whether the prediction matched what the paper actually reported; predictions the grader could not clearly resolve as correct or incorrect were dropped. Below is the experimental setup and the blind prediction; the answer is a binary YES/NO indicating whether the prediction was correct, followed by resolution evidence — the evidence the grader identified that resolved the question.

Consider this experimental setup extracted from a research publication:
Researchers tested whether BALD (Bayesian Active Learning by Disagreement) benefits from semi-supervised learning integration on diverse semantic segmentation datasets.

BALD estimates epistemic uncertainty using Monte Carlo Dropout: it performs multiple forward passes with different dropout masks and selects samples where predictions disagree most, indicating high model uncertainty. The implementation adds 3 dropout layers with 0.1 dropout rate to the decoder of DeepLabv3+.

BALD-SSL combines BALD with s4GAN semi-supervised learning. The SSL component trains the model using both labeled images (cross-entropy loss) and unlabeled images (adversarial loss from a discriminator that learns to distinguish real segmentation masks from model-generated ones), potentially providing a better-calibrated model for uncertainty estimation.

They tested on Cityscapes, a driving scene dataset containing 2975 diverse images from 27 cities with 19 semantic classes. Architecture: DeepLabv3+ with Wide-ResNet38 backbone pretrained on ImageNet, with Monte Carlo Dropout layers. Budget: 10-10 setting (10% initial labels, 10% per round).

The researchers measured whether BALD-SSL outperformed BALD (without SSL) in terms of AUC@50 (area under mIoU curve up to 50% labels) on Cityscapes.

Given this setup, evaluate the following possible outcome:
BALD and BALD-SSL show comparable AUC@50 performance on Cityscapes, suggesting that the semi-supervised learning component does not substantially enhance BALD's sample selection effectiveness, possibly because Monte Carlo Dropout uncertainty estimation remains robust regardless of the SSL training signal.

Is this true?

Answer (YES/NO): NO